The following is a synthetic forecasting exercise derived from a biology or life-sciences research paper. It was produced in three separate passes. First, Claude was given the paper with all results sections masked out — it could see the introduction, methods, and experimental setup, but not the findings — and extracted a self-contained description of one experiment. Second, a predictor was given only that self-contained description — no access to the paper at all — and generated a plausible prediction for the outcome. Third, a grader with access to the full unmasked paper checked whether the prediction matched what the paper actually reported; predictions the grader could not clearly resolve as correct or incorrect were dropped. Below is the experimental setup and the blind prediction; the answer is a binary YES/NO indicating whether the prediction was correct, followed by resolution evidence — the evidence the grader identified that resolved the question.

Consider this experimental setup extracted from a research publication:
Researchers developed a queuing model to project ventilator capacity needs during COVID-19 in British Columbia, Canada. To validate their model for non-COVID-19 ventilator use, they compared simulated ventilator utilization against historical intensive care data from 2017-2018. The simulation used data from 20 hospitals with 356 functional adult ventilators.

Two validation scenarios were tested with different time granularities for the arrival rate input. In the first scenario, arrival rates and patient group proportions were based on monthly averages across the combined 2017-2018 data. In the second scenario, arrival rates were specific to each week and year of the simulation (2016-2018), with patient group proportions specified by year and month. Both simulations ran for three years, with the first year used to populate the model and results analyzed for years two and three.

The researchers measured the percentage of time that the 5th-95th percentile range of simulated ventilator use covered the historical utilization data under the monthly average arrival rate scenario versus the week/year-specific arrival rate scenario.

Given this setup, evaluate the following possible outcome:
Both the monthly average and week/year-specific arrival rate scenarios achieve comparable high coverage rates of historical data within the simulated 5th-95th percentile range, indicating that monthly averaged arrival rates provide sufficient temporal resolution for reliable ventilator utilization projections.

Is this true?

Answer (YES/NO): NO